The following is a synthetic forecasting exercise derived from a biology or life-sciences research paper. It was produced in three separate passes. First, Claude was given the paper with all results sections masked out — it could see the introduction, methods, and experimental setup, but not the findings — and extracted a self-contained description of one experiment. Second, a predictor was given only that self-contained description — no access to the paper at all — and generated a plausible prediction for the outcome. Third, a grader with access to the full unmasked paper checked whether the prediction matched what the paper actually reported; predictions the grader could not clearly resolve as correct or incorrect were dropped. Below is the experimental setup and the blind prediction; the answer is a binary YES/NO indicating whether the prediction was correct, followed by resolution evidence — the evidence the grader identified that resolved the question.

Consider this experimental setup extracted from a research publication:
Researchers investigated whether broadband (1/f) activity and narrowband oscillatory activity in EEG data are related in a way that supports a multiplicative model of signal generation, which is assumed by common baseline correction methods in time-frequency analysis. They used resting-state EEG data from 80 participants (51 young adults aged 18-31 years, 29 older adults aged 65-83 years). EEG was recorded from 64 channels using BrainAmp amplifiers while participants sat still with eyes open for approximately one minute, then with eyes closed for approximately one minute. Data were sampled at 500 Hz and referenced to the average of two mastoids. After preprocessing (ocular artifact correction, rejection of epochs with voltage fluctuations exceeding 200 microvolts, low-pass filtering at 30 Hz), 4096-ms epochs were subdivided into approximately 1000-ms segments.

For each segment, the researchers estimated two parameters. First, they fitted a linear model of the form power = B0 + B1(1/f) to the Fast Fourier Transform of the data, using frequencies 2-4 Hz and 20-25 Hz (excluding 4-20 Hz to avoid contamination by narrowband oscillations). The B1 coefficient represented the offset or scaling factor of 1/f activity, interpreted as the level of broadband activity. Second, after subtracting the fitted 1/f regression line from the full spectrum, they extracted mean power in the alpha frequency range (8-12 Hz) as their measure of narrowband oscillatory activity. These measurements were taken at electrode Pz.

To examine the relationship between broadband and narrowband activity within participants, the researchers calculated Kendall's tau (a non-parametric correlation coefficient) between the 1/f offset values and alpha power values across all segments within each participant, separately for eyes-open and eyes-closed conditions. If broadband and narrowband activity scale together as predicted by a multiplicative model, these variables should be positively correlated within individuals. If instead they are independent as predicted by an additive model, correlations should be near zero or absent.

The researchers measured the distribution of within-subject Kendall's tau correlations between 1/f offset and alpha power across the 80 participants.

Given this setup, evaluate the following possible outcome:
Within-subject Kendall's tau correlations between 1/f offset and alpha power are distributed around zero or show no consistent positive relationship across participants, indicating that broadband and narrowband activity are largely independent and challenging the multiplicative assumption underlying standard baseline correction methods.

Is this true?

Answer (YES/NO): YES